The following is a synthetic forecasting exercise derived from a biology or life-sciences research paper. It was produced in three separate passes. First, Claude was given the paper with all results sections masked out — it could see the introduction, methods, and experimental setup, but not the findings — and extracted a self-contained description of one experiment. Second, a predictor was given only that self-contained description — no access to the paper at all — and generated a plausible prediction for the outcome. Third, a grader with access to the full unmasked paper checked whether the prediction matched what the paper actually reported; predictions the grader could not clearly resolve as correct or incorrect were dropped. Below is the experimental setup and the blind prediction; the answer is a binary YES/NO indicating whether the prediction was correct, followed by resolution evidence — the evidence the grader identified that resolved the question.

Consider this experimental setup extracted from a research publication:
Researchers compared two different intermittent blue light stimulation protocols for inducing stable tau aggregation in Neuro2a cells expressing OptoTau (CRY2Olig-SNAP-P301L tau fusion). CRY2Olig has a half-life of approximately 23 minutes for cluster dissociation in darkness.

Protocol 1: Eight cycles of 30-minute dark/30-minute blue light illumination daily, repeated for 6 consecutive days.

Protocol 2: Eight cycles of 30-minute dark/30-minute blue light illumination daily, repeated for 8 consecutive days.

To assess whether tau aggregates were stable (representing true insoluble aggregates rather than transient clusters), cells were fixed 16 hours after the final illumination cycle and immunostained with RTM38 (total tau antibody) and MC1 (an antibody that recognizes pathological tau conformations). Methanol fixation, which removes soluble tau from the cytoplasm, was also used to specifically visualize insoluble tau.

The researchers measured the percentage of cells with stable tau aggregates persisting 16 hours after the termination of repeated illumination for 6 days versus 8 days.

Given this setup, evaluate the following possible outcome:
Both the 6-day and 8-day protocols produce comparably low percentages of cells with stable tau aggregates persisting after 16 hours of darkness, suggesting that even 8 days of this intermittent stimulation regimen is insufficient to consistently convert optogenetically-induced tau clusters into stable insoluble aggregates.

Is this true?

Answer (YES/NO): NO